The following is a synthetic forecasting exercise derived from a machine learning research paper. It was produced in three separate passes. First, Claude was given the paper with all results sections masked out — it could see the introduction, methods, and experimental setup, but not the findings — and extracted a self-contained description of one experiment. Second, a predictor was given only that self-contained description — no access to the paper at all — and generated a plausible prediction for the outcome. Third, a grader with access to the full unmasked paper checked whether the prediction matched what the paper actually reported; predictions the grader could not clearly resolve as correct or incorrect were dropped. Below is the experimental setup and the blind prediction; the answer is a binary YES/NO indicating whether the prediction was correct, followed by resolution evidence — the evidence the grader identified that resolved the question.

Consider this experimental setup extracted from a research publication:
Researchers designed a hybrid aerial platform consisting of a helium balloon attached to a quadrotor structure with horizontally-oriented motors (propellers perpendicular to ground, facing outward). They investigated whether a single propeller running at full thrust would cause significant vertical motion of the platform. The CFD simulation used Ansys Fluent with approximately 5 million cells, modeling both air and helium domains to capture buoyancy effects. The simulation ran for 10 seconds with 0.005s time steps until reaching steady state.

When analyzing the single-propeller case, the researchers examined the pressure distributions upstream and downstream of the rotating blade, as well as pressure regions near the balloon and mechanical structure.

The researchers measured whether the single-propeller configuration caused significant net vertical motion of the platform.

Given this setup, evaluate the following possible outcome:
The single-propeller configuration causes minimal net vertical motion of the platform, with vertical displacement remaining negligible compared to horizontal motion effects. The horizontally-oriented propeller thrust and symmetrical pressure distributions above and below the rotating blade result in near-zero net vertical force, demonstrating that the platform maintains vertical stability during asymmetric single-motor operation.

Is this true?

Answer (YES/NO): YES